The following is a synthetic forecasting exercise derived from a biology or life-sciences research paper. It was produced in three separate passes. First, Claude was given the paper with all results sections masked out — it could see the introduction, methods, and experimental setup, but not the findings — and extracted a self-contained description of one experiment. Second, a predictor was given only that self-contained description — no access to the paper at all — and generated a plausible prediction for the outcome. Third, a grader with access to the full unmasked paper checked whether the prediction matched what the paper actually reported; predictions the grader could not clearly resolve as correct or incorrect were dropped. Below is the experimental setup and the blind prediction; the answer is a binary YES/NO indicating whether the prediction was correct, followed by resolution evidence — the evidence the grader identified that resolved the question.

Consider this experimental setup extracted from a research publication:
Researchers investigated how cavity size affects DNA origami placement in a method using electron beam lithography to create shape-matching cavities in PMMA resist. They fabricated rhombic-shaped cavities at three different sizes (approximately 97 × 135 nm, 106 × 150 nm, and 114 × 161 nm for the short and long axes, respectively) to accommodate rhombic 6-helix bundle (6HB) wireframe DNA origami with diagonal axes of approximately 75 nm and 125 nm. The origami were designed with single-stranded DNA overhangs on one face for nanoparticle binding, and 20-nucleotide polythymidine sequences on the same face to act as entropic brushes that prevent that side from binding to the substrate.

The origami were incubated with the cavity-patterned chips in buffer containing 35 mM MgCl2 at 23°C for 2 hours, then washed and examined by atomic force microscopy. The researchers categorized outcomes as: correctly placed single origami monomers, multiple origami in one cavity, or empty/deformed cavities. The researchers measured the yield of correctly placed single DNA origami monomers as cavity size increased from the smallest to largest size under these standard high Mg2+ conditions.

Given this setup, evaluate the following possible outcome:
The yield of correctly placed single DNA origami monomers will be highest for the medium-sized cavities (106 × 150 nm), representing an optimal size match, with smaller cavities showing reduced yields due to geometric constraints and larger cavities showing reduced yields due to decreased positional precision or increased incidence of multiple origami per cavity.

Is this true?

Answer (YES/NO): NO